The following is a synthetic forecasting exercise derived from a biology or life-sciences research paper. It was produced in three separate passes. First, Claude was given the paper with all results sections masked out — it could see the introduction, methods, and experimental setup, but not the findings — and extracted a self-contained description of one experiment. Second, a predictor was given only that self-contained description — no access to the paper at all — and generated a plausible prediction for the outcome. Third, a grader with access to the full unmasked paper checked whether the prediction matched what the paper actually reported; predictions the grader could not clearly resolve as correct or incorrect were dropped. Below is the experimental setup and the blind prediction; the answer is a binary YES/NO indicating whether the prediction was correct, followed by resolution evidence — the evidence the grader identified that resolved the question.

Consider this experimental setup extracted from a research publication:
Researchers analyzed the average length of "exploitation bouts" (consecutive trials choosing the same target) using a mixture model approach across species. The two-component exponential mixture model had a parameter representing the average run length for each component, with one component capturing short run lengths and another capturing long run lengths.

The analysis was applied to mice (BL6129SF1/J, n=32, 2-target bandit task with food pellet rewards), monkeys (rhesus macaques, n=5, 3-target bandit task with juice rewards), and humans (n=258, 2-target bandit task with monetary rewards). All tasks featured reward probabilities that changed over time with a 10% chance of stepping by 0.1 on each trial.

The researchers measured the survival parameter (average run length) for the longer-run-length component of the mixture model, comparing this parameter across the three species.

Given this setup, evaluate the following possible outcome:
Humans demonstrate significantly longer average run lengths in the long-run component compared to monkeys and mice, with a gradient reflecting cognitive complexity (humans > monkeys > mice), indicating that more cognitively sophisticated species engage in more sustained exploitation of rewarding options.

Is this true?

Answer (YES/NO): NO